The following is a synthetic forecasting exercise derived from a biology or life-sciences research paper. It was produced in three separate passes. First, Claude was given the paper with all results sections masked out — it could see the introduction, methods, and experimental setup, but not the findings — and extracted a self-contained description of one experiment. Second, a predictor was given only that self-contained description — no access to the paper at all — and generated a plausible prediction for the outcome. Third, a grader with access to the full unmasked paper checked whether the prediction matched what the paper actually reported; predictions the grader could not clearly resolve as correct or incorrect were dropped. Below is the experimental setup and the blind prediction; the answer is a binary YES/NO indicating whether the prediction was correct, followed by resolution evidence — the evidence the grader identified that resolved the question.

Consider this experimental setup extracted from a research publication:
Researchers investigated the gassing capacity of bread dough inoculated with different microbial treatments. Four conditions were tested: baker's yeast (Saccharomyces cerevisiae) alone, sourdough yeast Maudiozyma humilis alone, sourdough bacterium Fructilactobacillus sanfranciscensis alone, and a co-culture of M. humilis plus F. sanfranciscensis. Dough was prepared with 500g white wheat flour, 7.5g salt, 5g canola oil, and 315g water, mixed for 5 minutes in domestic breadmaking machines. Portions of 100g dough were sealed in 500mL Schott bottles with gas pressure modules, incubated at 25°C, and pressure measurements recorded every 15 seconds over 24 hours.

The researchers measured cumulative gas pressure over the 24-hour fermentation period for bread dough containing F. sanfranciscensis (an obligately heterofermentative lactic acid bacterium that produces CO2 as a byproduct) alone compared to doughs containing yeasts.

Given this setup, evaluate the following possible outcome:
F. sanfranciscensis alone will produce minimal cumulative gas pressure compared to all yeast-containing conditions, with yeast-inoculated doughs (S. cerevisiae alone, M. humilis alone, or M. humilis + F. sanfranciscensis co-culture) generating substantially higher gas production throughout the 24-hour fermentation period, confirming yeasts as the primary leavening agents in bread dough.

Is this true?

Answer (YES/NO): YES